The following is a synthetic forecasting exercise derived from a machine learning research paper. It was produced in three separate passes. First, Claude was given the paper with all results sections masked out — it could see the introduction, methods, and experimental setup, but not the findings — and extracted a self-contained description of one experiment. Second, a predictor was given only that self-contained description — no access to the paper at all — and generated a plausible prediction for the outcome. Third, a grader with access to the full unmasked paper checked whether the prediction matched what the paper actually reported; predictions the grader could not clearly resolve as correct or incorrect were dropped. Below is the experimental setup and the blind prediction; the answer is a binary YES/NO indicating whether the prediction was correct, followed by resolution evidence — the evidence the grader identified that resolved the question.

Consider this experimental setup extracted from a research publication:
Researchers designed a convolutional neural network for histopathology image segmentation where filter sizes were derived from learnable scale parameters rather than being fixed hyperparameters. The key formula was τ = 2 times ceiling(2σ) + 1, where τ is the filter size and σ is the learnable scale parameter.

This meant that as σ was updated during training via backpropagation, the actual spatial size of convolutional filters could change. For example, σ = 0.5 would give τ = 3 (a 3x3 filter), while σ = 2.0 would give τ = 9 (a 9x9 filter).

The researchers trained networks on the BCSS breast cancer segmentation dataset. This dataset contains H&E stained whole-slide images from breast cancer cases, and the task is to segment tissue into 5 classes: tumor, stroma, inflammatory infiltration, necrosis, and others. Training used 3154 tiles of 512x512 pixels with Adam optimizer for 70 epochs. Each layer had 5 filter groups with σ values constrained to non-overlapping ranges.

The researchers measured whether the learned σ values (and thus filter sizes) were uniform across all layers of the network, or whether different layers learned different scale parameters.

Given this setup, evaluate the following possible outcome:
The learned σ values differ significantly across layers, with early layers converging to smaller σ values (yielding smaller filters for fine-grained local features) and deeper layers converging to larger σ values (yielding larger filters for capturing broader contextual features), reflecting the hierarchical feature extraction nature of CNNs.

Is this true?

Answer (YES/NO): NO